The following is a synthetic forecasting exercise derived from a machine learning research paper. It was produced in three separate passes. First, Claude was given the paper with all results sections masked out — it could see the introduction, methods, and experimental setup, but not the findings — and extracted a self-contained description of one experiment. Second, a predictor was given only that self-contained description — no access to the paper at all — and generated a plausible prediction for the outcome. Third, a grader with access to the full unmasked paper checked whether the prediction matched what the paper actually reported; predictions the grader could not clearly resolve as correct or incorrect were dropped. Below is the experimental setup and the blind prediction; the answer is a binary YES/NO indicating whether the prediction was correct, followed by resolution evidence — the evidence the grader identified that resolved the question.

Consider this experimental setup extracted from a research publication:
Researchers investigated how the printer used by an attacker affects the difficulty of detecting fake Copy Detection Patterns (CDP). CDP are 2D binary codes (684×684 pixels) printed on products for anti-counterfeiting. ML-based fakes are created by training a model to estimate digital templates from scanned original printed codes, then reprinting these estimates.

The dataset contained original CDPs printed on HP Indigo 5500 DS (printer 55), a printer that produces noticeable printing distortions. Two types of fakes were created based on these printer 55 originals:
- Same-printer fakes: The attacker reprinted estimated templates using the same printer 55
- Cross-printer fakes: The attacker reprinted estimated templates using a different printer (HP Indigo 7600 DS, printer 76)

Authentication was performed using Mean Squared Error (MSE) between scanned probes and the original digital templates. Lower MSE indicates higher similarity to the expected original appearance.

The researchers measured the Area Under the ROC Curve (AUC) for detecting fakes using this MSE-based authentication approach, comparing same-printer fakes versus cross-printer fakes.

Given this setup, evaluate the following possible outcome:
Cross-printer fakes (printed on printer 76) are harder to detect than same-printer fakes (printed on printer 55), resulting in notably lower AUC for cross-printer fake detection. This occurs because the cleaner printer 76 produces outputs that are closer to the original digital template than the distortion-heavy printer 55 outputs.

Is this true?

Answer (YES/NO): NO